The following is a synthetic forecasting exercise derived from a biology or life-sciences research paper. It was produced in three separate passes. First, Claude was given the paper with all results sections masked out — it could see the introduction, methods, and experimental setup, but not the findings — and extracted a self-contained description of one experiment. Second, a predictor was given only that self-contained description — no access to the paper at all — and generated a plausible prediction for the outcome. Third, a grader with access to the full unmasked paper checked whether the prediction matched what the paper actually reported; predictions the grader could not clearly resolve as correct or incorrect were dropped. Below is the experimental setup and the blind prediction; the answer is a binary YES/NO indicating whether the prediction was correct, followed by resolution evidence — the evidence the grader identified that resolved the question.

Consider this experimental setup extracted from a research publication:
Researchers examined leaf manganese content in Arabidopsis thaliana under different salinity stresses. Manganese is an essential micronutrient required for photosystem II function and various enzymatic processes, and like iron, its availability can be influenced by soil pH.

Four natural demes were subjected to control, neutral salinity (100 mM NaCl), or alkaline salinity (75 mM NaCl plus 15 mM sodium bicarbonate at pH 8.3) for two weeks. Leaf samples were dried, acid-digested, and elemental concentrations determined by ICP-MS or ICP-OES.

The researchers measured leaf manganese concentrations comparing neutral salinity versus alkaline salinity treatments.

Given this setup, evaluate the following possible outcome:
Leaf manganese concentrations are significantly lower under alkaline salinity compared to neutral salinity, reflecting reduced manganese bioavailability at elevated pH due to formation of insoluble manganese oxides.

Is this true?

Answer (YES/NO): NO